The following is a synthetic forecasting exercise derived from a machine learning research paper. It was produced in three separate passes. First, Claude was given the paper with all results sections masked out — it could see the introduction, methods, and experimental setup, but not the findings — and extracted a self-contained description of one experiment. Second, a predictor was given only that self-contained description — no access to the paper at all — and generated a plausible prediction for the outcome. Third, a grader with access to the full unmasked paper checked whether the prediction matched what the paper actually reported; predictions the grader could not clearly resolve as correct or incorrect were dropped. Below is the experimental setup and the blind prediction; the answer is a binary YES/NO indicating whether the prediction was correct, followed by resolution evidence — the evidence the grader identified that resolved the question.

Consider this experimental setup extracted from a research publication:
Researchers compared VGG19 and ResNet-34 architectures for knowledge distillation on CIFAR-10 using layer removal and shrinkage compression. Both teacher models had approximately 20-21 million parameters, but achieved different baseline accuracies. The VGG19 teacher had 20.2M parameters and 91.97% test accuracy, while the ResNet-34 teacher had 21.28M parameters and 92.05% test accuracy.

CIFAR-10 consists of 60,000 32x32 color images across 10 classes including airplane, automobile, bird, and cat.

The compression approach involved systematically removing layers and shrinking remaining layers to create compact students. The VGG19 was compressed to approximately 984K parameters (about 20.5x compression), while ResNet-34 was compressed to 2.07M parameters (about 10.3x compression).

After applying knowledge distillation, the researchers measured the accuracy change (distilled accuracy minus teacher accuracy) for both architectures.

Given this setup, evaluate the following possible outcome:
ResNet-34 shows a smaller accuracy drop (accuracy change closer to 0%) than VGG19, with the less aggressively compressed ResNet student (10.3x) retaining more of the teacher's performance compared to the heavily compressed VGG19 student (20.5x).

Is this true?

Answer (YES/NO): YES